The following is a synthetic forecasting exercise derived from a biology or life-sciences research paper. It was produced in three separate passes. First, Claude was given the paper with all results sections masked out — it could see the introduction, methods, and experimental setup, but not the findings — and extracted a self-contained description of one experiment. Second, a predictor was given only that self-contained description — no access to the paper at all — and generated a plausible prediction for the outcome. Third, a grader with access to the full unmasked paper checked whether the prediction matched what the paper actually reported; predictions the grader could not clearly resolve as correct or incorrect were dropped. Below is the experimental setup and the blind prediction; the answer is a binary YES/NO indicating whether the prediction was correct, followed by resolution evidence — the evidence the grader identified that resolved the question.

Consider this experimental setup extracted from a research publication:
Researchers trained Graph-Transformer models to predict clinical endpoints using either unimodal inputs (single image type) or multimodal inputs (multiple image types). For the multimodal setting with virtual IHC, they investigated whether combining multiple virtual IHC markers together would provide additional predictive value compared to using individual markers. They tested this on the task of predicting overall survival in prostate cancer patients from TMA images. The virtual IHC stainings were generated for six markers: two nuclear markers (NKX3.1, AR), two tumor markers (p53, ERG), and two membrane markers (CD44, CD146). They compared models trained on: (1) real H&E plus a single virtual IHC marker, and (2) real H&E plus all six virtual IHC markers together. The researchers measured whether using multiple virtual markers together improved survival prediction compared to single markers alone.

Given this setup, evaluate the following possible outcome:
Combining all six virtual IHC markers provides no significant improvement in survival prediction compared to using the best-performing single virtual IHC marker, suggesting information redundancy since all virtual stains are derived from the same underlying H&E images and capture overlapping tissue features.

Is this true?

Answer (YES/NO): NO